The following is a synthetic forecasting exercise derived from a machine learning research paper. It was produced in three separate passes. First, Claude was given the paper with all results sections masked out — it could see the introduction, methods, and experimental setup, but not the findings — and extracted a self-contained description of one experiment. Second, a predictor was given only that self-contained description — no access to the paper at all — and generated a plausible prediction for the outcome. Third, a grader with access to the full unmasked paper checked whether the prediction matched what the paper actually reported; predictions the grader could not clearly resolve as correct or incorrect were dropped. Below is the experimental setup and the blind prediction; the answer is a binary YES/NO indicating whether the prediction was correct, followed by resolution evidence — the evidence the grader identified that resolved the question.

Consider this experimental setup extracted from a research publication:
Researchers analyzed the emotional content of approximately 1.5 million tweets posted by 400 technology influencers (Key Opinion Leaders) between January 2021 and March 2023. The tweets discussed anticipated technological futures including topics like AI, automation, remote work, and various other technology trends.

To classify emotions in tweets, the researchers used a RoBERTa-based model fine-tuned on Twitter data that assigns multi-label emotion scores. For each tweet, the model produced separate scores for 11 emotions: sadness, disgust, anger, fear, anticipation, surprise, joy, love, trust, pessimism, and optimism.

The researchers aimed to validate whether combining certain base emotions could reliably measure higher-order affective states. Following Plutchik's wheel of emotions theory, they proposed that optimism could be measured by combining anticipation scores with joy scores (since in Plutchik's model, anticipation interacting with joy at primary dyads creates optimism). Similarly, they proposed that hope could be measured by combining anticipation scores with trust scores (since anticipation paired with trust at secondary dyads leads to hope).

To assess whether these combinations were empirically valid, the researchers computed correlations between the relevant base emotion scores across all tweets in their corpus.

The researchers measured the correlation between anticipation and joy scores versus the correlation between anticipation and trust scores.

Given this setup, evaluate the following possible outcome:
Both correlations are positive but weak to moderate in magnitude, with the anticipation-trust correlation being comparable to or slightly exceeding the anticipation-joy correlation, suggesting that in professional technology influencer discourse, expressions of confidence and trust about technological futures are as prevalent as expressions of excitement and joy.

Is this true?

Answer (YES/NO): NO